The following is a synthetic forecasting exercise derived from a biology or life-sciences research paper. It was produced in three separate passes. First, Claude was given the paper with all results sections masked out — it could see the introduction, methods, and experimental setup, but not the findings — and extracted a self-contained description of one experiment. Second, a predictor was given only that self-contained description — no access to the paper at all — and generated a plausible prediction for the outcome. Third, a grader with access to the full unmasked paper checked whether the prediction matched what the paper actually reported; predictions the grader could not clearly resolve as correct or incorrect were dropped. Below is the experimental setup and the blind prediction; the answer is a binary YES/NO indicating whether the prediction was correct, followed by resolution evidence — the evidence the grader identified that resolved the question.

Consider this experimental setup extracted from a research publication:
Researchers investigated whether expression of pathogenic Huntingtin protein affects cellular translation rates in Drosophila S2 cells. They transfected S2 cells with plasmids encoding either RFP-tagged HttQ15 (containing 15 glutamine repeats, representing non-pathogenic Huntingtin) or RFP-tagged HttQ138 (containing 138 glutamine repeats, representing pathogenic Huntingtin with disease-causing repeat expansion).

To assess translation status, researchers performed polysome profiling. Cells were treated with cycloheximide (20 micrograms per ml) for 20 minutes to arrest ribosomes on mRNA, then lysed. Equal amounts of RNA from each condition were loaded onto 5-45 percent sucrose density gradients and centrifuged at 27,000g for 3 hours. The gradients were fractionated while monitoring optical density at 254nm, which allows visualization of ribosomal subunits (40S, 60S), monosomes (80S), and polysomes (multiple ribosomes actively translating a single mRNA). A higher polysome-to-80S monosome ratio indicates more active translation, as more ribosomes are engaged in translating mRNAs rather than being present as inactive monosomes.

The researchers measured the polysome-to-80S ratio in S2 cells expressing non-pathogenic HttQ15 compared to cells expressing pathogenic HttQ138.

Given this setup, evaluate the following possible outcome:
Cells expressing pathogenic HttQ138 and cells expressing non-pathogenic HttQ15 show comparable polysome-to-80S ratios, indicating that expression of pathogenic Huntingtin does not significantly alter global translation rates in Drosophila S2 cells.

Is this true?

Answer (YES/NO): NO